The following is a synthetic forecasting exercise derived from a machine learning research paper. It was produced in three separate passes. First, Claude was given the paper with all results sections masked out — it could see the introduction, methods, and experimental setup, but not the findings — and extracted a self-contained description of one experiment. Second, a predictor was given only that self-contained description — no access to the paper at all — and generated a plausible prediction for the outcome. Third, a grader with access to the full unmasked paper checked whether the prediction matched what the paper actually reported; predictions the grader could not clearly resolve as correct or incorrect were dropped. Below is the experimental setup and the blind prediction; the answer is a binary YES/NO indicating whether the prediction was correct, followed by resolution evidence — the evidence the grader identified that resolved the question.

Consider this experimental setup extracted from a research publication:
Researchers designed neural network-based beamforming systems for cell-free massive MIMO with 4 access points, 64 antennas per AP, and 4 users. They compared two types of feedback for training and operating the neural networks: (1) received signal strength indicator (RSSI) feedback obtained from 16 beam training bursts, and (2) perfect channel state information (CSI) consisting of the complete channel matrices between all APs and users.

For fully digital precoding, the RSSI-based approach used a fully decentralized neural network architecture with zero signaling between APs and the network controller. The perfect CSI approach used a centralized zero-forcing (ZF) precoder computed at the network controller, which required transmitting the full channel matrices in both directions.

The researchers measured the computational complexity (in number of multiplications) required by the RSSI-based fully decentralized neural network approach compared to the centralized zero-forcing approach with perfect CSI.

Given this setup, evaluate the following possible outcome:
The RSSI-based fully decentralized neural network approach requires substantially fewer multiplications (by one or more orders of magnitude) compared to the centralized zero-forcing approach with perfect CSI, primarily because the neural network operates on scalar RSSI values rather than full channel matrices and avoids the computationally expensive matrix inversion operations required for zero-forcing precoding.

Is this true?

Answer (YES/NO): NO